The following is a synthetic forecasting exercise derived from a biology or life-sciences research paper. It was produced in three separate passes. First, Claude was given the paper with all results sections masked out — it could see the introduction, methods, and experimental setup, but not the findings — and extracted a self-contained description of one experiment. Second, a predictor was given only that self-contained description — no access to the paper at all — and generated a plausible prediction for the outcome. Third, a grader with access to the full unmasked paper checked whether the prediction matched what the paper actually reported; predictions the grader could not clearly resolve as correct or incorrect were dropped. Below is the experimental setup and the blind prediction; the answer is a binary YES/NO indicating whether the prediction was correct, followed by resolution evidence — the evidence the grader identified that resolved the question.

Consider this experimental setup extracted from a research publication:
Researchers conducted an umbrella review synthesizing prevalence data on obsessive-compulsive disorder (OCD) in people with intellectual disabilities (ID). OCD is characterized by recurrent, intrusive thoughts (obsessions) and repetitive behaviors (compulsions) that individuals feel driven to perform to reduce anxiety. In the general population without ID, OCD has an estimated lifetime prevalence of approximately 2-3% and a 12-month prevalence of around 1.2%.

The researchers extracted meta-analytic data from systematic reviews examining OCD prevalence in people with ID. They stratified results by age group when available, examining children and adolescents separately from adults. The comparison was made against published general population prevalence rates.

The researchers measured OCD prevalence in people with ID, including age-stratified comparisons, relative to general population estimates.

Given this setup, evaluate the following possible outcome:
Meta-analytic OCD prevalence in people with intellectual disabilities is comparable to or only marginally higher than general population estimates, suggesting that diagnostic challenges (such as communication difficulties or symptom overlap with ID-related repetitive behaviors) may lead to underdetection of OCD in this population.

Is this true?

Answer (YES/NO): NO